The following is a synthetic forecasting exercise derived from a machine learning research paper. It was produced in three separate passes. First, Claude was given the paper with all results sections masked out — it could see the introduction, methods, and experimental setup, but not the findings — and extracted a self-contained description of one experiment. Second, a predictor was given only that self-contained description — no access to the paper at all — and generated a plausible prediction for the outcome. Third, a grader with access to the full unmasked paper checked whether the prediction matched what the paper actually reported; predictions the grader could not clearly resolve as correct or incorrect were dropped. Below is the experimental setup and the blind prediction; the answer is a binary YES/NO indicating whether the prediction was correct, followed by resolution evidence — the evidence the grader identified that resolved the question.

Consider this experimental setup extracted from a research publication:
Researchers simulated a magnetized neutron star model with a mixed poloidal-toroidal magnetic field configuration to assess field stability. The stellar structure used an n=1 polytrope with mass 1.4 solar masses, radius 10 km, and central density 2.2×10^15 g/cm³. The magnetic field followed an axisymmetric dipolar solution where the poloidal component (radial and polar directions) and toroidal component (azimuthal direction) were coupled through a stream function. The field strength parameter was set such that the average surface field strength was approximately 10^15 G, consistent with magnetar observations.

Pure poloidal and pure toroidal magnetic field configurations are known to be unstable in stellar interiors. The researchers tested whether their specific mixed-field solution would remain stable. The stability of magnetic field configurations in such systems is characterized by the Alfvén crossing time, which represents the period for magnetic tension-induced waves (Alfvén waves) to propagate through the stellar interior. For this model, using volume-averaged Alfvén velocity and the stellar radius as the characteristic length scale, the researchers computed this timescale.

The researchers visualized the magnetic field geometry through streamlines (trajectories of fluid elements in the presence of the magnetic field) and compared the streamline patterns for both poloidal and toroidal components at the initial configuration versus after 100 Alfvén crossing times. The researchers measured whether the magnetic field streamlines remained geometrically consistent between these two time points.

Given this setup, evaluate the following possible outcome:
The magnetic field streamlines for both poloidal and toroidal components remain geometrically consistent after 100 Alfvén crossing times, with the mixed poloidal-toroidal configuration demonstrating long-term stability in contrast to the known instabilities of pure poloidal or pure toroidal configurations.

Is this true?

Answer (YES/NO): YES